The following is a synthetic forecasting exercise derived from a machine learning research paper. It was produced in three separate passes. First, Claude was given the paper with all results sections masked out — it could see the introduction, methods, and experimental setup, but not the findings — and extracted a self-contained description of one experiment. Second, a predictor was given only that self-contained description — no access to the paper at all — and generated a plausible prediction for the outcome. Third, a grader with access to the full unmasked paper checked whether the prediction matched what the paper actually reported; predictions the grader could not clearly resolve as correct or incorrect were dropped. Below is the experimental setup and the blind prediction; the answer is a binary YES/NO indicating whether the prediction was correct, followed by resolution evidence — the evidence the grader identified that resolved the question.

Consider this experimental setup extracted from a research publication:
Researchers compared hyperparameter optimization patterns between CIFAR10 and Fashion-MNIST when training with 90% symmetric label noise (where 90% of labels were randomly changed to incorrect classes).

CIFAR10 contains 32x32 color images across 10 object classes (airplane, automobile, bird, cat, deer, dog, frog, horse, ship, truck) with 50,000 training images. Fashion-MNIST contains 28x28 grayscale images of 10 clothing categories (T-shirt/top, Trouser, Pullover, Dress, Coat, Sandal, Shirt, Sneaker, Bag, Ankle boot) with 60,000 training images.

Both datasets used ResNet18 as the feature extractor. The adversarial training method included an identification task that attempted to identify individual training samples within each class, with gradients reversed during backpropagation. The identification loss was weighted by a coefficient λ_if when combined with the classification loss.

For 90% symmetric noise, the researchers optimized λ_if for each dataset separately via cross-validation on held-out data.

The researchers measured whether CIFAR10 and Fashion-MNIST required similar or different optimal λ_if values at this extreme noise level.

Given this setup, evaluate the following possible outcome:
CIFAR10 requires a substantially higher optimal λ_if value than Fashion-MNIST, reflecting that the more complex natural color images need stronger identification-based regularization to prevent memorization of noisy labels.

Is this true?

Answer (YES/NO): YES